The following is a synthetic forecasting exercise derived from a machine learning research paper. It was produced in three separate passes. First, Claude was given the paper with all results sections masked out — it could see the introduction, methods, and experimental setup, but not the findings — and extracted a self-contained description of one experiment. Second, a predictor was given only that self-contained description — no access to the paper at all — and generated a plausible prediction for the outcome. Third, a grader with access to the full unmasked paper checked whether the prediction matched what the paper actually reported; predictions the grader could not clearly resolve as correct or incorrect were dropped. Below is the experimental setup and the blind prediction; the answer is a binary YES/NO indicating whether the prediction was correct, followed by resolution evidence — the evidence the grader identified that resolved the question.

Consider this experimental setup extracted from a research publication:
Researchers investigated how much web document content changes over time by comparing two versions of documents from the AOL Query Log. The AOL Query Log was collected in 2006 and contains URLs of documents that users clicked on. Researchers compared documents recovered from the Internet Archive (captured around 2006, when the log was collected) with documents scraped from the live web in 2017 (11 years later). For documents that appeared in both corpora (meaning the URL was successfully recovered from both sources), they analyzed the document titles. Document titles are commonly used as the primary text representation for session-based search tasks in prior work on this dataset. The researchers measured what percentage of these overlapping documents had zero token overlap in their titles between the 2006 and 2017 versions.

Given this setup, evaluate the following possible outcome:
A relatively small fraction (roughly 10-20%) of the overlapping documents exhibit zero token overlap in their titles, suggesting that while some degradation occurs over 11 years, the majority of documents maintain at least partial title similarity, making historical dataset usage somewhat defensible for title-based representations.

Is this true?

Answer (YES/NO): NO